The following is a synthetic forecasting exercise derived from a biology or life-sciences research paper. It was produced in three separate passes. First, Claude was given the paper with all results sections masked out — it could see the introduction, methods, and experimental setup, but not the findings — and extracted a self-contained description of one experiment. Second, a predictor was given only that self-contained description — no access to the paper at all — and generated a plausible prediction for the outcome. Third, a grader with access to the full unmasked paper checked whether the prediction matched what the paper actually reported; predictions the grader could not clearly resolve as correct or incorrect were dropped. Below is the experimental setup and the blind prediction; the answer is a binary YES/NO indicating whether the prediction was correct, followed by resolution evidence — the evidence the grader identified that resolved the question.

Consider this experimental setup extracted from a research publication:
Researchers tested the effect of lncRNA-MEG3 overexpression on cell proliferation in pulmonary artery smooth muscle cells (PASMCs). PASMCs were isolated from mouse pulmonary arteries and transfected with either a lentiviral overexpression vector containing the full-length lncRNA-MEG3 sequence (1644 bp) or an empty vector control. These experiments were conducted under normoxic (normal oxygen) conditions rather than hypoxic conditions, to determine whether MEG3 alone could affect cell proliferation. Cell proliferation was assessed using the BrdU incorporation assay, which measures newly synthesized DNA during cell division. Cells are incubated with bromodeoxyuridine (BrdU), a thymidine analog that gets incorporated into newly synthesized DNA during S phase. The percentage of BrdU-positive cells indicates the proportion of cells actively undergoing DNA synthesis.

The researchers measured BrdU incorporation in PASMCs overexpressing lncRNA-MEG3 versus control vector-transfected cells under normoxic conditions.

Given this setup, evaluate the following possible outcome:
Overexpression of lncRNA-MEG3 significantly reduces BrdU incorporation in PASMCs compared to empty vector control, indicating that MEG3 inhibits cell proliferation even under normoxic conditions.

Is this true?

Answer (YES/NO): NO